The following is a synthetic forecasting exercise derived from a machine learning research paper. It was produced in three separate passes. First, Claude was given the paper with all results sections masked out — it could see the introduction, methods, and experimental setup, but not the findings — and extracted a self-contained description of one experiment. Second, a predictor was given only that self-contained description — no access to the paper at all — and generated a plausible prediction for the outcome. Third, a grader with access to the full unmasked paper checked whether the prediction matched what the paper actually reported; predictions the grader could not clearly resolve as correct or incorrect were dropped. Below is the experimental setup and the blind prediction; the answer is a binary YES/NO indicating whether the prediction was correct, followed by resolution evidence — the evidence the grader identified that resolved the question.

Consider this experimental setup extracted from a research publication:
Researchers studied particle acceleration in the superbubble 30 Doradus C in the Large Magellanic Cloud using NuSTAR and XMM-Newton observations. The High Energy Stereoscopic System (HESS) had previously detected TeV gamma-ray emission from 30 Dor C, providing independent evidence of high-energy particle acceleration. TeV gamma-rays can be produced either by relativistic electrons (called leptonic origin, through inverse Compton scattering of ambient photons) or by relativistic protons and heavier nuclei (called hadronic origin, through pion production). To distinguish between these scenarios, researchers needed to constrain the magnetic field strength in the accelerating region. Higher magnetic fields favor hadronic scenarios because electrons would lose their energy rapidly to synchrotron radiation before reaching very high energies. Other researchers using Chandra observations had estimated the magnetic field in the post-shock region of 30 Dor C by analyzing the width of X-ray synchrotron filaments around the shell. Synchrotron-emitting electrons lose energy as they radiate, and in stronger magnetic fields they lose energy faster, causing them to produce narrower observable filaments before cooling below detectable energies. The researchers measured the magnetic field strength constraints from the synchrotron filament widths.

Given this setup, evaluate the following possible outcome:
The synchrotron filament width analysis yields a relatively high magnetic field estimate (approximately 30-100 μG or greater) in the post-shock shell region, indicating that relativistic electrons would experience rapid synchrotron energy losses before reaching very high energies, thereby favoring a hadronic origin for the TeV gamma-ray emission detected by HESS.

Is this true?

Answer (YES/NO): NO